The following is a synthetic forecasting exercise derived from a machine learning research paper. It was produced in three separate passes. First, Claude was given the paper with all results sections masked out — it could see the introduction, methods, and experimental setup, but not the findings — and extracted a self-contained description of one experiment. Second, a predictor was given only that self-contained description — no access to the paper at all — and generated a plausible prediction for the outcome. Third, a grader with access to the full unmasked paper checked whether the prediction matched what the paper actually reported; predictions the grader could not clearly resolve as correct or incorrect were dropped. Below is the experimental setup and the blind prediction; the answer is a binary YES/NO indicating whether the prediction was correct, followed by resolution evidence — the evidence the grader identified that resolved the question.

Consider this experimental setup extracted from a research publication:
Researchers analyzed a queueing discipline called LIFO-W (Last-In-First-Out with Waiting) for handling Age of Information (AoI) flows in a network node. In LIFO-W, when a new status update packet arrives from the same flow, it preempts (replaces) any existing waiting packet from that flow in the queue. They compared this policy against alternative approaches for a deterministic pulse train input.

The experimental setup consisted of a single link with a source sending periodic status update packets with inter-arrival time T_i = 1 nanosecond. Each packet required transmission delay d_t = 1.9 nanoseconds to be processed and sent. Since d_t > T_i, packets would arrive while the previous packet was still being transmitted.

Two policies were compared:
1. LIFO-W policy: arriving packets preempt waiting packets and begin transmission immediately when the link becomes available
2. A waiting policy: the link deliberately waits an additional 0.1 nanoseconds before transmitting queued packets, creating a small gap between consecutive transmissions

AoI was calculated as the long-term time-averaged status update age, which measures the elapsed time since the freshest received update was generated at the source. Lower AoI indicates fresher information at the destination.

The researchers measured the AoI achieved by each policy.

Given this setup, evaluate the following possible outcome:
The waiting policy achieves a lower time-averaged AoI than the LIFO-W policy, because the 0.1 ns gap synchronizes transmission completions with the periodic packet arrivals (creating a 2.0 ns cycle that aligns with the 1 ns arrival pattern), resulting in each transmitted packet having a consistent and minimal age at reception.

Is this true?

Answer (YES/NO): YES